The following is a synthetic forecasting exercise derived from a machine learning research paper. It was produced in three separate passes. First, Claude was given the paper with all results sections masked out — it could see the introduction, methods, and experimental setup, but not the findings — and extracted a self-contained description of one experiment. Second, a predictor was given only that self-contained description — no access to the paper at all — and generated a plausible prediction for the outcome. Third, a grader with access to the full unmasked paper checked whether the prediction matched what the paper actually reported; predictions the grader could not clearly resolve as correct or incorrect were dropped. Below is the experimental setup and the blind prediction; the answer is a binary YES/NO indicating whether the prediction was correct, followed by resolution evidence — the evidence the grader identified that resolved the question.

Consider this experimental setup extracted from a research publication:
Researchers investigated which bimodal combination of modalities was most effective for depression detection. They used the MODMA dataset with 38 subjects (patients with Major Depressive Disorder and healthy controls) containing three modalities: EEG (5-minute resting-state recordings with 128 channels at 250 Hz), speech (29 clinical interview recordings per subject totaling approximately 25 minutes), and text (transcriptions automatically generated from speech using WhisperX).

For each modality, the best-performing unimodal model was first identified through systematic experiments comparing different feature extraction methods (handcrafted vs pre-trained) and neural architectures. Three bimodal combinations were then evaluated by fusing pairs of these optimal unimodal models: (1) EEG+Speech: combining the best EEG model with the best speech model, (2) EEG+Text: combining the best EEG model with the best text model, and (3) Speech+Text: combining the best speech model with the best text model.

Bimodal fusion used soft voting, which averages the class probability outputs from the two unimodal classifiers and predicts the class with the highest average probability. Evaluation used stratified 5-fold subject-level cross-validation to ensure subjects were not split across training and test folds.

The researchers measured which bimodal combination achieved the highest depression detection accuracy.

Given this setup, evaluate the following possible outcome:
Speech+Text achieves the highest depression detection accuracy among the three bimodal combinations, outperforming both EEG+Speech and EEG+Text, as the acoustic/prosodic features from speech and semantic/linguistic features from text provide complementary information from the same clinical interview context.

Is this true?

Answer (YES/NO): YES